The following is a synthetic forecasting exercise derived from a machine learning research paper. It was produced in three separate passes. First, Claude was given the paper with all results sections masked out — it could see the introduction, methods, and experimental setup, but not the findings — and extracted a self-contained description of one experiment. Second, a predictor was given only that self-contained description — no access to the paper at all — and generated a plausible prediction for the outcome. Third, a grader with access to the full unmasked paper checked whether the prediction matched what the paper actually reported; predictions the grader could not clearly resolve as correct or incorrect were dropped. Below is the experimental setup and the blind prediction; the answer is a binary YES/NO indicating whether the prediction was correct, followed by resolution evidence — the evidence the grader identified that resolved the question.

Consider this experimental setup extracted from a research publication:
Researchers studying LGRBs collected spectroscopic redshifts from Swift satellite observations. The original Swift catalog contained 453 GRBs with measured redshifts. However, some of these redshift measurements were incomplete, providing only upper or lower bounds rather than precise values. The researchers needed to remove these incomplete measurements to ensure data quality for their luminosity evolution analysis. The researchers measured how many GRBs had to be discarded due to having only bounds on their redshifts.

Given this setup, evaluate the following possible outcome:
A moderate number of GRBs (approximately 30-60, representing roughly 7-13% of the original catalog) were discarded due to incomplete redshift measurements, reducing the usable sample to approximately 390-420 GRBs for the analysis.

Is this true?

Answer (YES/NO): NO